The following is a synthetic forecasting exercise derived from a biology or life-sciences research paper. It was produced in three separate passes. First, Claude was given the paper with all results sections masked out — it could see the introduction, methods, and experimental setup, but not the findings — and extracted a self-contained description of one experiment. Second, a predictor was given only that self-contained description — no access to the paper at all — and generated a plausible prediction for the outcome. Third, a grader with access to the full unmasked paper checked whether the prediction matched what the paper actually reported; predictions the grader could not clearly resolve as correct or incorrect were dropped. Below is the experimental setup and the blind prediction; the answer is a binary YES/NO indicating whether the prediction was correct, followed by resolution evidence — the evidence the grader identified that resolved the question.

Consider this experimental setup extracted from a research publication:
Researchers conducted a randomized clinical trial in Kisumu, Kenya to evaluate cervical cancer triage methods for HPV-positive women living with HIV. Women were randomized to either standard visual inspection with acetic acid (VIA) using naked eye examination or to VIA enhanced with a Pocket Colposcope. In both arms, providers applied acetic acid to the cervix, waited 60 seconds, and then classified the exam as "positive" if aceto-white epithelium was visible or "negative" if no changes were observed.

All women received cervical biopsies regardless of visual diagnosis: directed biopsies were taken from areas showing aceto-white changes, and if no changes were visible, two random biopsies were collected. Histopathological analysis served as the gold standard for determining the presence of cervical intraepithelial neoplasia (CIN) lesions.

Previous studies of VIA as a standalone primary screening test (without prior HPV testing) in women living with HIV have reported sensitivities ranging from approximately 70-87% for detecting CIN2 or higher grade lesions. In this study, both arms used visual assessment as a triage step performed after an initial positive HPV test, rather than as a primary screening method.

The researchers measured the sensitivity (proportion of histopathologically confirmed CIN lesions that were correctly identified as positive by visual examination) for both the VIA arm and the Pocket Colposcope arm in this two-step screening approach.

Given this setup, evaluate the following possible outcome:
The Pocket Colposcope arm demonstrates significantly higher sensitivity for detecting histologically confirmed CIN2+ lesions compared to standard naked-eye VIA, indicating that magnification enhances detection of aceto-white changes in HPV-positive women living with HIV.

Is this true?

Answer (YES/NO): NO